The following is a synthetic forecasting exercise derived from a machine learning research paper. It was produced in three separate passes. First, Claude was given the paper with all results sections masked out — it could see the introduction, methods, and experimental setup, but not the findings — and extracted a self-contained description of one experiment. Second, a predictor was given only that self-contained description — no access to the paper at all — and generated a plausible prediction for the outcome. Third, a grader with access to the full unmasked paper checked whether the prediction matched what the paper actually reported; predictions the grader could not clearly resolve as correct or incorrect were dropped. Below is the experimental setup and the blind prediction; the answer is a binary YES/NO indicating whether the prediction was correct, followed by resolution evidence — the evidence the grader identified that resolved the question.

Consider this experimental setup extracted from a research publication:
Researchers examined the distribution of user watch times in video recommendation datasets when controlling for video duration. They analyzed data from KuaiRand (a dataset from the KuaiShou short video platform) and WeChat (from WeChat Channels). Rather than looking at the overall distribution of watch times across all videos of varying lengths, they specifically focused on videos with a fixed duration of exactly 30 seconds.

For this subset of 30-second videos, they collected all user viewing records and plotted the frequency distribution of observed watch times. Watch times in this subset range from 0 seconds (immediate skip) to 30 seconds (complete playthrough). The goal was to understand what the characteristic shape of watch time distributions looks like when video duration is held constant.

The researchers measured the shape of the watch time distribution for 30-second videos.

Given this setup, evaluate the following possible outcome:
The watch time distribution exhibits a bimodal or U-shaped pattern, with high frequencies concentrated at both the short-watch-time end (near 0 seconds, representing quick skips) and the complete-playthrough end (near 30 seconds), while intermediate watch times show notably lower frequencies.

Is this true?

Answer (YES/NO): YES